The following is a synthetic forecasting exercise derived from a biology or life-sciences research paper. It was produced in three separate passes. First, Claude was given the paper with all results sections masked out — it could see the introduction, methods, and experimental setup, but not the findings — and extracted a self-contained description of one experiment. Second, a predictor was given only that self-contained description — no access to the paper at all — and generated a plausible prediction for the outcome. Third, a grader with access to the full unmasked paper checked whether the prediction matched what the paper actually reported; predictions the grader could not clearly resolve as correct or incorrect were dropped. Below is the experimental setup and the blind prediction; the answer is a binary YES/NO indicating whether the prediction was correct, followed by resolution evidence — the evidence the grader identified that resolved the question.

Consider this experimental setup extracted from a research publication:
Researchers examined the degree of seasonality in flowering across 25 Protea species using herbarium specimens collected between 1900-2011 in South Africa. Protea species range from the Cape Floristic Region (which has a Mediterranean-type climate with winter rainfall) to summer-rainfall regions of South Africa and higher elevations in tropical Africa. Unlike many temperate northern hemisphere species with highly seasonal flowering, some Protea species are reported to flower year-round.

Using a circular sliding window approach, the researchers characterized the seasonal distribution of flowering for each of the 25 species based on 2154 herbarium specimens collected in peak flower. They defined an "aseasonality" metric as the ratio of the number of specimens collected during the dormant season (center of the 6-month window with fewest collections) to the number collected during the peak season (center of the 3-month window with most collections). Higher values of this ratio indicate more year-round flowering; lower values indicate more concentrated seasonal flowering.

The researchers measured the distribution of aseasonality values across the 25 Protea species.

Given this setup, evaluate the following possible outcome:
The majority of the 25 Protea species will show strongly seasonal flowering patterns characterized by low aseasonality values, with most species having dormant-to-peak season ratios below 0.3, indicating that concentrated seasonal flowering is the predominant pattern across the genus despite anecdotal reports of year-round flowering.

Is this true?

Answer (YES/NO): NO